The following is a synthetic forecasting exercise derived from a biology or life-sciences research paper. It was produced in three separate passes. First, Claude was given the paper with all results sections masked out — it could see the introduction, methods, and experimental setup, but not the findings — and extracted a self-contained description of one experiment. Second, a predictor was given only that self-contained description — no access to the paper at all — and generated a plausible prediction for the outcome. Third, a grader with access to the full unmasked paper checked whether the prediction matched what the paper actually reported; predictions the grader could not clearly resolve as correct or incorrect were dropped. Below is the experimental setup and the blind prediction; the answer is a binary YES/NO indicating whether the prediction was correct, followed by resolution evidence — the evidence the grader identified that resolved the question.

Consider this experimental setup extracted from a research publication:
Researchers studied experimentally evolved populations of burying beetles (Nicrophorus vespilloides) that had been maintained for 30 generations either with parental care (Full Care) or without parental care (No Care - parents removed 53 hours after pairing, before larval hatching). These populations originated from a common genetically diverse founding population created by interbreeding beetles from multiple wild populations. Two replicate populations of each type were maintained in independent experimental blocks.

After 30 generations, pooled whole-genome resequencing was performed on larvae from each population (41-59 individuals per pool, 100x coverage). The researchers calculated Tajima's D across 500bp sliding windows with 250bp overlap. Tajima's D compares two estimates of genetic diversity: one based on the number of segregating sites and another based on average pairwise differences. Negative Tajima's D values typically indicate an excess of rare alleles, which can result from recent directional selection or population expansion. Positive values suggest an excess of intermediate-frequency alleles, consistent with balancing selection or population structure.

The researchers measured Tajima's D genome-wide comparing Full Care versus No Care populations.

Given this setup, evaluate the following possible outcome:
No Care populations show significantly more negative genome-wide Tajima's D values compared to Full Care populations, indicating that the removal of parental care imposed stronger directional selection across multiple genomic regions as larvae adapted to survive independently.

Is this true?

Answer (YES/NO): YES